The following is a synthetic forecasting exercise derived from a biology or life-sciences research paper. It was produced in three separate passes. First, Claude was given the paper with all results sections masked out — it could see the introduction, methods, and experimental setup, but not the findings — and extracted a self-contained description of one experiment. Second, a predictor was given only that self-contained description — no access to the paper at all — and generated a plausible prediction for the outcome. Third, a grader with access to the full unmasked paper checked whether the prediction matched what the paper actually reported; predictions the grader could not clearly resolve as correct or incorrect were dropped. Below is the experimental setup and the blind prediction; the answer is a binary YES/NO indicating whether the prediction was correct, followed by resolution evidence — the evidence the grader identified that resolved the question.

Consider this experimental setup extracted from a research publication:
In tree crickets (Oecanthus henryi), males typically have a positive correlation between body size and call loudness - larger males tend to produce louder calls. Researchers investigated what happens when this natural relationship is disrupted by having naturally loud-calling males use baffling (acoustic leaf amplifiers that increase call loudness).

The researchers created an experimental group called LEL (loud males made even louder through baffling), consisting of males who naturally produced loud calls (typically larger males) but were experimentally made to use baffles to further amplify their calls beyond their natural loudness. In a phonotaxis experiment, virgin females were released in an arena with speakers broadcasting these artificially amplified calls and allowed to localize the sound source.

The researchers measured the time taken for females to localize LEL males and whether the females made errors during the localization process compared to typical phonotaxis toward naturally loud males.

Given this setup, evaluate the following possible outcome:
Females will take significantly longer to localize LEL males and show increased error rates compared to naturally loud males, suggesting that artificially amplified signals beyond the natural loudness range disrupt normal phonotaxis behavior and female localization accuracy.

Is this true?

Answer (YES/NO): YES